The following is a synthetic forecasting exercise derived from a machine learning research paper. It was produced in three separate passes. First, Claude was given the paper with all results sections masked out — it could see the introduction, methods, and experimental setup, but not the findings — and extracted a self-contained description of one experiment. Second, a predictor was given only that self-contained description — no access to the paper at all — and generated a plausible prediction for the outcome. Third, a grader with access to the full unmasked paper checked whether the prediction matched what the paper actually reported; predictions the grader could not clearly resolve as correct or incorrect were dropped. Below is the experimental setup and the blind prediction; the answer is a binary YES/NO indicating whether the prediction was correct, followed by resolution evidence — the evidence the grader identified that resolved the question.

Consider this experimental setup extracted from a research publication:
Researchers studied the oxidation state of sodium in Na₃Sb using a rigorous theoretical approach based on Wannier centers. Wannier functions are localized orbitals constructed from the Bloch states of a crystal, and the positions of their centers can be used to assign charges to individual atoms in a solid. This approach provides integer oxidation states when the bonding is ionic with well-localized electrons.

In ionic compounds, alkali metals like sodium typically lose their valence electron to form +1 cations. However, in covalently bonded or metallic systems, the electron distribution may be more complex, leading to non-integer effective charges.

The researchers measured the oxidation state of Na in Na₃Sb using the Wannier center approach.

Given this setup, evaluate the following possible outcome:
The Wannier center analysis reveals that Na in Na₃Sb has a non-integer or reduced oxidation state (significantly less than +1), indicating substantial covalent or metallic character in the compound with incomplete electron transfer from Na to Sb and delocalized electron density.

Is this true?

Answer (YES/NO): NO